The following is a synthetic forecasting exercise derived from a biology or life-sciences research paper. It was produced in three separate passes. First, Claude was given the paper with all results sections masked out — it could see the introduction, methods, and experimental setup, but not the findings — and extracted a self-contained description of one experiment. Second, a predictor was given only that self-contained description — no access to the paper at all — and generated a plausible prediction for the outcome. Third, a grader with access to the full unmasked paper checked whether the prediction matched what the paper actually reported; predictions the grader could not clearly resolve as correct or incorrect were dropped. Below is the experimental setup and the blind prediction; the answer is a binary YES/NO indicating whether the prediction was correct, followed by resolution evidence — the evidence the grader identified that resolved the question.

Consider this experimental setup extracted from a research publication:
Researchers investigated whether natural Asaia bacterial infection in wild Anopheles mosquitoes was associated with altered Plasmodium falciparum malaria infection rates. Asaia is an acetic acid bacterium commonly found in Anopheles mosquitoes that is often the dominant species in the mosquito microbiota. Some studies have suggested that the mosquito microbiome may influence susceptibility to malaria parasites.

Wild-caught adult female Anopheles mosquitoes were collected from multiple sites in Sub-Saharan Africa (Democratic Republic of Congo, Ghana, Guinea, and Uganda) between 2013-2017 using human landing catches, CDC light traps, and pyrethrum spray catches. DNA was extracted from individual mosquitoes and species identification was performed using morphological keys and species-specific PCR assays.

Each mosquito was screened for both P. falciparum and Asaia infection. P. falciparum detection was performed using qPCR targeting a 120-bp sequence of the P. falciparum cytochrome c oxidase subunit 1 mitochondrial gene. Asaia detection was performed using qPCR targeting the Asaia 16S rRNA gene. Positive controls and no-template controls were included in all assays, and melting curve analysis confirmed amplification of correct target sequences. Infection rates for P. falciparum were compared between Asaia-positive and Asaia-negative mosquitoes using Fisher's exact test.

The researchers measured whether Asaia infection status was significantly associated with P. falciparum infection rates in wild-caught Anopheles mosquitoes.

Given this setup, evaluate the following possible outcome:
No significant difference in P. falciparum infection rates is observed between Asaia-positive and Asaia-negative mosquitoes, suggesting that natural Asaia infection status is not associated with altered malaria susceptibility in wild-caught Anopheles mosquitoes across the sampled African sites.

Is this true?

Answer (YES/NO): YES